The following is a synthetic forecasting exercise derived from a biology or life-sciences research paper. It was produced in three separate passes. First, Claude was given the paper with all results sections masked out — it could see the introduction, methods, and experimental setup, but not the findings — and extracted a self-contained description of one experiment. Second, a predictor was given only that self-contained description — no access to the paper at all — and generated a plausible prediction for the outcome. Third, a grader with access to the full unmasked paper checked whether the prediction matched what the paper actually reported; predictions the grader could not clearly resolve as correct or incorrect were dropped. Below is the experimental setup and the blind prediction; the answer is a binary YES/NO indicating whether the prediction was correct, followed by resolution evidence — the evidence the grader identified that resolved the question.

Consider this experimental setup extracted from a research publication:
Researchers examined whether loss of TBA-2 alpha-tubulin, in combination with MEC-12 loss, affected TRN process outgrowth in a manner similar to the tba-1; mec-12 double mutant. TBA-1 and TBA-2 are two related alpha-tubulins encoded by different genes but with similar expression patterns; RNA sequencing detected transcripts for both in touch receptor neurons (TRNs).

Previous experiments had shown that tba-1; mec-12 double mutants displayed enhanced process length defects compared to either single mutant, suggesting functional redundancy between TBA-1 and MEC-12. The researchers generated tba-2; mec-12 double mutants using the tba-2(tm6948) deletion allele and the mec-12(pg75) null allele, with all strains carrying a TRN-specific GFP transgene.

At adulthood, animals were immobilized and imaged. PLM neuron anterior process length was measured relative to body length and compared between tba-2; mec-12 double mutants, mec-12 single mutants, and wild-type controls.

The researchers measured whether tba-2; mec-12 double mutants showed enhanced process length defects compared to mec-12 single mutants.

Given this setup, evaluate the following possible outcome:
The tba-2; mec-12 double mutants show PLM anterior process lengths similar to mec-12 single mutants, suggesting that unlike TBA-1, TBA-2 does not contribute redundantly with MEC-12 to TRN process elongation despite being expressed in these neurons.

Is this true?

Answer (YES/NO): YES